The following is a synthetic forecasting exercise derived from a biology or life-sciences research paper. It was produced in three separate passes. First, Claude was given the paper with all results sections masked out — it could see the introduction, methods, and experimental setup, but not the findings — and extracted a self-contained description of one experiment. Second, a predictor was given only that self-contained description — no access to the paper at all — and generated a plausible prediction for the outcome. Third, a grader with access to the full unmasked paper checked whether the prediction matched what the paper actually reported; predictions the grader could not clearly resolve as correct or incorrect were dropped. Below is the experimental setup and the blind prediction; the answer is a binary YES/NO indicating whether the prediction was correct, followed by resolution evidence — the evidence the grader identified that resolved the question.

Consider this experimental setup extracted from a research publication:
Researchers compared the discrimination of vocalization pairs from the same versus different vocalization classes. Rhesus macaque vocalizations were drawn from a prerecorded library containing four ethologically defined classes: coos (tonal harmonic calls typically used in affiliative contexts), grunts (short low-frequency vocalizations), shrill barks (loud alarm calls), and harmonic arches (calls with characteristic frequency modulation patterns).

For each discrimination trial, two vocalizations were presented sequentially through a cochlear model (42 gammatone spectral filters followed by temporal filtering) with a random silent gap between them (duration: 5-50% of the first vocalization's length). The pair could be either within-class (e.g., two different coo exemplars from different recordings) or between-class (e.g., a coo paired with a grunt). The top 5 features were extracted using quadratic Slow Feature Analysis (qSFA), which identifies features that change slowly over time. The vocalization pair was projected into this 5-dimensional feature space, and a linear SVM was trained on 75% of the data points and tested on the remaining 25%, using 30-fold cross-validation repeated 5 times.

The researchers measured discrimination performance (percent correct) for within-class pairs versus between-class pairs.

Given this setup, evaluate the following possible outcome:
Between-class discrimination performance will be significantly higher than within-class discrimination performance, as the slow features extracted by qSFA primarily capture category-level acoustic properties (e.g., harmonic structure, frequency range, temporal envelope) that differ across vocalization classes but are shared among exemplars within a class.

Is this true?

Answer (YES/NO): NO